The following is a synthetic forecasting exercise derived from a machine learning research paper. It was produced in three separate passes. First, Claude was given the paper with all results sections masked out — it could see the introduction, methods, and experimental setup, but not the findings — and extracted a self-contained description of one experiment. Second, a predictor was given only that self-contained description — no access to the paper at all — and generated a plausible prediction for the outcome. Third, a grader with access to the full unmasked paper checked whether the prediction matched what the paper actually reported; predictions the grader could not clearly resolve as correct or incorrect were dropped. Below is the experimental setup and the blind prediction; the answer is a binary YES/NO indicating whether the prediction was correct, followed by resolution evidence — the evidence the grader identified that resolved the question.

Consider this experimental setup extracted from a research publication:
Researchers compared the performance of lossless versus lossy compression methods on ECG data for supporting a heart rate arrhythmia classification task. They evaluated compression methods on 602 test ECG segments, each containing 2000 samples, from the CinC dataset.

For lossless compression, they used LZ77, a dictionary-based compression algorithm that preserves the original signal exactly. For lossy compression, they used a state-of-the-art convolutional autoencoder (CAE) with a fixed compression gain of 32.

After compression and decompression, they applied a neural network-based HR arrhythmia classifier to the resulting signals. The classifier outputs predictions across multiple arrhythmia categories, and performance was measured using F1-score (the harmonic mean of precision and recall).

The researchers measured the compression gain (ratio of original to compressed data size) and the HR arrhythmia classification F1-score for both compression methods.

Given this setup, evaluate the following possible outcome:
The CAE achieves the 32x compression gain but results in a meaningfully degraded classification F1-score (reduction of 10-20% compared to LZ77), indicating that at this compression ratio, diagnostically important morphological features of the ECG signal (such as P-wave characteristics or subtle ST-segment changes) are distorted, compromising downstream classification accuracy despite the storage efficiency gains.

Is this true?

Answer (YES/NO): NO